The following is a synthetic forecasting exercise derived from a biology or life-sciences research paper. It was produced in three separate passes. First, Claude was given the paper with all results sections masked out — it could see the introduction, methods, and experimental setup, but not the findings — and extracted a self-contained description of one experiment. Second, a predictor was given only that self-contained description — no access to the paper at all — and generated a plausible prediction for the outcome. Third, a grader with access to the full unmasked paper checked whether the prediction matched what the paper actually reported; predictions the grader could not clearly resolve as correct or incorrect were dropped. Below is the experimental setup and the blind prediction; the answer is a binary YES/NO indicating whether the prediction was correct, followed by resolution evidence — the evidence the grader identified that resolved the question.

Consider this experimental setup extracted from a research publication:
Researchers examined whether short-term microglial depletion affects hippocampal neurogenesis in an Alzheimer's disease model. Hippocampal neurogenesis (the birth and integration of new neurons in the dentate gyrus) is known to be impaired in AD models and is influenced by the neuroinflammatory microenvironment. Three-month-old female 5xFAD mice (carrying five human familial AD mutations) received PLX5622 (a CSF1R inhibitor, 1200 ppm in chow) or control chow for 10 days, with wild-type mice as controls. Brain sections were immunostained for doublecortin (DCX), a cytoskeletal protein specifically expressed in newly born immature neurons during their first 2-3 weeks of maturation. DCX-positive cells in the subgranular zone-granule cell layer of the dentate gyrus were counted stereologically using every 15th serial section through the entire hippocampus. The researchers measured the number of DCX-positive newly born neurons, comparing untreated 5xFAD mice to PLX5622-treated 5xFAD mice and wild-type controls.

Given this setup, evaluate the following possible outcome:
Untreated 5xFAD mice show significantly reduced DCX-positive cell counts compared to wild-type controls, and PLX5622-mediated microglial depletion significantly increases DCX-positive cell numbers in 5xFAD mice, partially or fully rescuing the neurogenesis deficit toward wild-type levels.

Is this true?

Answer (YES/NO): NO